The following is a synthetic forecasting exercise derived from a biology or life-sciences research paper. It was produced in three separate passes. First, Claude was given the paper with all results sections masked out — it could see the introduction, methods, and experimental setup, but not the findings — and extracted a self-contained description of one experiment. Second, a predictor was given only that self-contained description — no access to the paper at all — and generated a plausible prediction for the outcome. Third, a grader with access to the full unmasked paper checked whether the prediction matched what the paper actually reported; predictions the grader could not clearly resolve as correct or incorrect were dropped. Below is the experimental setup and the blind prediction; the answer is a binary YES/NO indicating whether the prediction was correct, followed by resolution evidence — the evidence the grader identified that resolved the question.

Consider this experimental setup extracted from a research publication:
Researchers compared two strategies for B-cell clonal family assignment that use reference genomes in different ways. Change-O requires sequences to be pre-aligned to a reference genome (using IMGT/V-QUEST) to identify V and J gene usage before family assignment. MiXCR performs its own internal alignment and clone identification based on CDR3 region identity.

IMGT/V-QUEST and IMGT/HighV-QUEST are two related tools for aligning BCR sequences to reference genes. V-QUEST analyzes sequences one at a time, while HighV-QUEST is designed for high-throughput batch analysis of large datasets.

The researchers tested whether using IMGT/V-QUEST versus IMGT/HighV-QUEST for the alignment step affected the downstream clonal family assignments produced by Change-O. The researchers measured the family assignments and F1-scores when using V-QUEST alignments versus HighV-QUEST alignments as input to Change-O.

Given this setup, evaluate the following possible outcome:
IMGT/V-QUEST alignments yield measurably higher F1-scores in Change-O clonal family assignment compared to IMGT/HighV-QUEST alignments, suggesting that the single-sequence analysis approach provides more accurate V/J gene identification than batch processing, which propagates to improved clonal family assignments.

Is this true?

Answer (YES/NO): NO